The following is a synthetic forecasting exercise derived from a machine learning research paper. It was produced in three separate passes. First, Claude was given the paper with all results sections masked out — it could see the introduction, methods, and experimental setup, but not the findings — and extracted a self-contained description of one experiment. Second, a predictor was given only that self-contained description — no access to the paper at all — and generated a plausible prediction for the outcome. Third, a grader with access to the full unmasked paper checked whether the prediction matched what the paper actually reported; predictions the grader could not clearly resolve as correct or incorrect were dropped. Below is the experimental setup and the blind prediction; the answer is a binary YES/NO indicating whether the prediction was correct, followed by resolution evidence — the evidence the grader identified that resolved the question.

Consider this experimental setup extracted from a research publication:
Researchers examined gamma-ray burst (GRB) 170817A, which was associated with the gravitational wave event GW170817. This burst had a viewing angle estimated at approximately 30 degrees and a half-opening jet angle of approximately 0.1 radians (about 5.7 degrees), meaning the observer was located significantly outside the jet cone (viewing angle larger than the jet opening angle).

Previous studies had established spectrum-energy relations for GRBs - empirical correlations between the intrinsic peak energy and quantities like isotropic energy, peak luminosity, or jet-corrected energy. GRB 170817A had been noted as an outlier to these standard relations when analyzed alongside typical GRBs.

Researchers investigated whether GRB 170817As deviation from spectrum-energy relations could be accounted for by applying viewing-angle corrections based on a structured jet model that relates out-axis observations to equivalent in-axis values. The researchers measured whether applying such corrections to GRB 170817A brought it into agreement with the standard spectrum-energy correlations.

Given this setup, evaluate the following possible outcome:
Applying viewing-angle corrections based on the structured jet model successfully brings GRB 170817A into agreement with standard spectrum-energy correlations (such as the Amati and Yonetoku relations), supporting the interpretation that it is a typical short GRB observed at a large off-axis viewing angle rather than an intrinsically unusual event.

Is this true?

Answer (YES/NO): NO